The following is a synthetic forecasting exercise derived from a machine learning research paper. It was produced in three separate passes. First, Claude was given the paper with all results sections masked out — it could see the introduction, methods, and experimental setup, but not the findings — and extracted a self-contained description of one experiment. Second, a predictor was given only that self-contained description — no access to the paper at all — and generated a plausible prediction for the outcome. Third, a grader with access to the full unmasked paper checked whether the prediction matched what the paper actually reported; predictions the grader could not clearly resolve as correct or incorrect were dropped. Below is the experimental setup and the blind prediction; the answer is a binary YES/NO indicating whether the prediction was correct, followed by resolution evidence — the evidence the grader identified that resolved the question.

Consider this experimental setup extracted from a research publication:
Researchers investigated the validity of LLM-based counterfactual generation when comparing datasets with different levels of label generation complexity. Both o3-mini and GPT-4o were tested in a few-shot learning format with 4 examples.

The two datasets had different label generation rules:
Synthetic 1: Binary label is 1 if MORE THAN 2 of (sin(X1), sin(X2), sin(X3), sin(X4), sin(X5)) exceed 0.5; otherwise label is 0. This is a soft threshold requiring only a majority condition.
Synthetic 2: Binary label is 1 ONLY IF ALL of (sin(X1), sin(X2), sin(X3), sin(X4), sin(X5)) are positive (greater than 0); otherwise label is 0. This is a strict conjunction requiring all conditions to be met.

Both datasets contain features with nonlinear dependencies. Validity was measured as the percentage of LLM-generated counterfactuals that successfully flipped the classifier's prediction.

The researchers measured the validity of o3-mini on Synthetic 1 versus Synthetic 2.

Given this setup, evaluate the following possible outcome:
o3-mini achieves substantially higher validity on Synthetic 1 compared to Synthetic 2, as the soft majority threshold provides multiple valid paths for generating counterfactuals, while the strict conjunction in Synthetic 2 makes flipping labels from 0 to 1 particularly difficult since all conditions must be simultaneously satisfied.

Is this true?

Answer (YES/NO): YES